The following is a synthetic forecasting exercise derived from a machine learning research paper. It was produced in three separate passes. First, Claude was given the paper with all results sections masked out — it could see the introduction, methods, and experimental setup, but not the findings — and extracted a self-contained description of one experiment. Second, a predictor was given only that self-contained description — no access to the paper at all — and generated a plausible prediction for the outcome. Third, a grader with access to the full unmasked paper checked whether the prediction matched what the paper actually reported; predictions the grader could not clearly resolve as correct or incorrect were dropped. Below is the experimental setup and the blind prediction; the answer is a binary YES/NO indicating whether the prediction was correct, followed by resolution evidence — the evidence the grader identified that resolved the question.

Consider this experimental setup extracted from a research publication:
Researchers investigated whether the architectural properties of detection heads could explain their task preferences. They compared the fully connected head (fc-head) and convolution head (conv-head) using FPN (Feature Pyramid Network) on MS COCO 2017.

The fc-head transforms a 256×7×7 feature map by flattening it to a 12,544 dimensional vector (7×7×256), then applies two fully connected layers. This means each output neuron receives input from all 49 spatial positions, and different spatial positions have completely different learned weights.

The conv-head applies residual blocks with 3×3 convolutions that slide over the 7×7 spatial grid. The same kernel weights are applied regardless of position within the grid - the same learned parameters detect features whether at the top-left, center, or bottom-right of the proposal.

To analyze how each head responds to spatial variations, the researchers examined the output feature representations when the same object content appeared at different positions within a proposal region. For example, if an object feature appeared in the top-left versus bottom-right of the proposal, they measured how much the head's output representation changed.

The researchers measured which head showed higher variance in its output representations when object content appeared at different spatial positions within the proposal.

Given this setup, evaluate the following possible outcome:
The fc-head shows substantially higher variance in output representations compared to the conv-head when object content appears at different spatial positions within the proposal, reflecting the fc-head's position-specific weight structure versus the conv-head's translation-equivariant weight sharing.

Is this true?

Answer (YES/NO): YES